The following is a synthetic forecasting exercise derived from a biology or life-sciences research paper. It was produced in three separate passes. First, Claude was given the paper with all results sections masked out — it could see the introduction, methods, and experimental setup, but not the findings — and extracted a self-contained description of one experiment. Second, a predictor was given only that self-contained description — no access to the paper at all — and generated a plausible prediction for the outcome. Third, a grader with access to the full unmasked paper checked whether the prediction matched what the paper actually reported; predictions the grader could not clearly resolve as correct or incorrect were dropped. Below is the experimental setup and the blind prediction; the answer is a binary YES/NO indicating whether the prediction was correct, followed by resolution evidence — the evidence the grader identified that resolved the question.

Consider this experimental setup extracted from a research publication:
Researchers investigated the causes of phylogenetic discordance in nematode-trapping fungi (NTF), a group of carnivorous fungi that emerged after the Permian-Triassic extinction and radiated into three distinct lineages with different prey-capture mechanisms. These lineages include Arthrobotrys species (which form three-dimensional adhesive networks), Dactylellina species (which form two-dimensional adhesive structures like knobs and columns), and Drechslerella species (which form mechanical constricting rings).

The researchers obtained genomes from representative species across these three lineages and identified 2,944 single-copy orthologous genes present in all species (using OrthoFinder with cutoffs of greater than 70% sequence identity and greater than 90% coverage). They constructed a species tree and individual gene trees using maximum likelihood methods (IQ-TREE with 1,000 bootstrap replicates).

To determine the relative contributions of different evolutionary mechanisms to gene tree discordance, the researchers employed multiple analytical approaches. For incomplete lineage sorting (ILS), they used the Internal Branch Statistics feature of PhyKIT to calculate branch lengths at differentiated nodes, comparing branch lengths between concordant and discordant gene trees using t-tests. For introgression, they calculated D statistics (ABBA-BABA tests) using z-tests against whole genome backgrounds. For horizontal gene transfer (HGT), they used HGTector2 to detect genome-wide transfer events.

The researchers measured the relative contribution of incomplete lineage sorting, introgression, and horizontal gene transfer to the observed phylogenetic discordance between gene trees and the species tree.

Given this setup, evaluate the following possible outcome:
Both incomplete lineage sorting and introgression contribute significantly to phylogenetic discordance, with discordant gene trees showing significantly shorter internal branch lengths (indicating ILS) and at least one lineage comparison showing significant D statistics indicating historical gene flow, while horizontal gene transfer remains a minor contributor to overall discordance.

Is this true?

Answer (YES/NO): NO